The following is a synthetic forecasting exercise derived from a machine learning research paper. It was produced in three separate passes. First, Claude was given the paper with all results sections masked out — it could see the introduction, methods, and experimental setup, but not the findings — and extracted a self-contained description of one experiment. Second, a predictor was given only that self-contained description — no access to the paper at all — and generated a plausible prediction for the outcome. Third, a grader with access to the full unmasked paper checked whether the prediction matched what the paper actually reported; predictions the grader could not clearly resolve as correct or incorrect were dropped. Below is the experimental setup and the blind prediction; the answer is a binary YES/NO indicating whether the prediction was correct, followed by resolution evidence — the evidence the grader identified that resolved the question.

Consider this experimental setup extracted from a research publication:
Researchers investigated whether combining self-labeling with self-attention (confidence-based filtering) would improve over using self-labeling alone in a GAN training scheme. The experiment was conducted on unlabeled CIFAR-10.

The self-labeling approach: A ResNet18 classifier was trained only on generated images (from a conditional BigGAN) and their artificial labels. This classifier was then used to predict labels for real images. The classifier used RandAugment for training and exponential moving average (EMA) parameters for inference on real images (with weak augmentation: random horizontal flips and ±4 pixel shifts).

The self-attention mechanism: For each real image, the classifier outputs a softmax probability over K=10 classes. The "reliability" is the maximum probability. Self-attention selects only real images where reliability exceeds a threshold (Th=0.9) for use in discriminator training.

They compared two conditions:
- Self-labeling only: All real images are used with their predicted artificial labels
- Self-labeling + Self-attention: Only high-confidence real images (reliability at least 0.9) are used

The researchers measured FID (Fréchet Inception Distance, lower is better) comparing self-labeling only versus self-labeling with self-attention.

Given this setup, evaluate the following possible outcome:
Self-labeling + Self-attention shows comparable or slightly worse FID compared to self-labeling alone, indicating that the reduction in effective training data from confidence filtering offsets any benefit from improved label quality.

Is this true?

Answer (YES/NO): NO